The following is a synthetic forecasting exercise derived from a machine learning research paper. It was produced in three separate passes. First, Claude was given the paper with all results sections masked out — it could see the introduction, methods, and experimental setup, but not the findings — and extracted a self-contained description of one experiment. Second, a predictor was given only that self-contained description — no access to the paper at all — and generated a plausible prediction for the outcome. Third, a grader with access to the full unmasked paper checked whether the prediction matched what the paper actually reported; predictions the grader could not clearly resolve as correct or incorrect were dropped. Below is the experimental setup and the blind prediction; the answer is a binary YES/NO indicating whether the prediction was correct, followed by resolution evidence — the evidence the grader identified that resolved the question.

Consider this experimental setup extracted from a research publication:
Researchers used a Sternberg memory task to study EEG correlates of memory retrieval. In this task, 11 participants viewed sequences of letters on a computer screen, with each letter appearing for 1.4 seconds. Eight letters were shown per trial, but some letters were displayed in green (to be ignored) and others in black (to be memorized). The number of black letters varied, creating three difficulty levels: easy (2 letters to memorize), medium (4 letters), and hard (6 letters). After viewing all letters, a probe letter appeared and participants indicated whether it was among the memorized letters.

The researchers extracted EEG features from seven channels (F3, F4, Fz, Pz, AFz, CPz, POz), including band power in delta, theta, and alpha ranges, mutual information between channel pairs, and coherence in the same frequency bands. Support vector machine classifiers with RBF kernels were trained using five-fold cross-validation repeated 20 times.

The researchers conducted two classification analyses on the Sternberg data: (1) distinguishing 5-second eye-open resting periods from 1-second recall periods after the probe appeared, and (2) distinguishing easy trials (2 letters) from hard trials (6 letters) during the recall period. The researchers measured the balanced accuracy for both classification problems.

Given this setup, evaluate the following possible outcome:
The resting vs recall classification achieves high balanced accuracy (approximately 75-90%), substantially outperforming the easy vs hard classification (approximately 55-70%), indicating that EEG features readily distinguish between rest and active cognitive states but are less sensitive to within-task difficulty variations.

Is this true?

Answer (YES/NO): NO